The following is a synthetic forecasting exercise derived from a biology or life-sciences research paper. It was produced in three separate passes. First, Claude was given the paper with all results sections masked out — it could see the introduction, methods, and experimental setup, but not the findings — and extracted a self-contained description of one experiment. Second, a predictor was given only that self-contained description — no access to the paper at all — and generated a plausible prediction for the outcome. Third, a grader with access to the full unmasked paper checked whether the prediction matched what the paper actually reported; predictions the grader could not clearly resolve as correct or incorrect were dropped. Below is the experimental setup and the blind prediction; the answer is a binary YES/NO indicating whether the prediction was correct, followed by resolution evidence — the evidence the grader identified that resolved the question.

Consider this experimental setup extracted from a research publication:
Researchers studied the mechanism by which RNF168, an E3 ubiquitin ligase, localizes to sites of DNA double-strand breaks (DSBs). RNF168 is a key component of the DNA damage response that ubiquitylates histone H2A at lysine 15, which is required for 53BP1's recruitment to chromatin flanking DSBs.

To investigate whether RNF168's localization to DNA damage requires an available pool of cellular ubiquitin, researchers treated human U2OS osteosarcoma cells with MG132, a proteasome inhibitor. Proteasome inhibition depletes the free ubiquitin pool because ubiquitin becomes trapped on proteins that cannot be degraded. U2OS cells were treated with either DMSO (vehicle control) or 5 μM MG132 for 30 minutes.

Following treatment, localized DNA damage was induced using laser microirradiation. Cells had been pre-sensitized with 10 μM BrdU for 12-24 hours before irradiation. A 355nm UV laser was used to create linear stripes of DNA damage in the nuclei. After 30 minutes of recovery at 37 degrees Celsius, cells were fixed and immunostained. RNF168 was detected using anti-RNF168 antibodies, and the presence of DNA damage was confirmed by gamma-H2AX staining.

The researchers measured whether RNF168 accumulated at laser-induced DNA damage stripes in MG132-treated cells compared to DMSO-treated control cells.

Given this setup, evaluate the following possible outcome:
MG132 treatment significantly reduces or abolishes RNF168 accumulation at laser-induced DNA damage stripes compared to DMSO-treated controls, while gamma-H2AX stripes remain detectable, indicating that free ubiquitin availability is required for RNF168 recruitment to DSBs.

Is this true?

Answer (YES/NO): YES